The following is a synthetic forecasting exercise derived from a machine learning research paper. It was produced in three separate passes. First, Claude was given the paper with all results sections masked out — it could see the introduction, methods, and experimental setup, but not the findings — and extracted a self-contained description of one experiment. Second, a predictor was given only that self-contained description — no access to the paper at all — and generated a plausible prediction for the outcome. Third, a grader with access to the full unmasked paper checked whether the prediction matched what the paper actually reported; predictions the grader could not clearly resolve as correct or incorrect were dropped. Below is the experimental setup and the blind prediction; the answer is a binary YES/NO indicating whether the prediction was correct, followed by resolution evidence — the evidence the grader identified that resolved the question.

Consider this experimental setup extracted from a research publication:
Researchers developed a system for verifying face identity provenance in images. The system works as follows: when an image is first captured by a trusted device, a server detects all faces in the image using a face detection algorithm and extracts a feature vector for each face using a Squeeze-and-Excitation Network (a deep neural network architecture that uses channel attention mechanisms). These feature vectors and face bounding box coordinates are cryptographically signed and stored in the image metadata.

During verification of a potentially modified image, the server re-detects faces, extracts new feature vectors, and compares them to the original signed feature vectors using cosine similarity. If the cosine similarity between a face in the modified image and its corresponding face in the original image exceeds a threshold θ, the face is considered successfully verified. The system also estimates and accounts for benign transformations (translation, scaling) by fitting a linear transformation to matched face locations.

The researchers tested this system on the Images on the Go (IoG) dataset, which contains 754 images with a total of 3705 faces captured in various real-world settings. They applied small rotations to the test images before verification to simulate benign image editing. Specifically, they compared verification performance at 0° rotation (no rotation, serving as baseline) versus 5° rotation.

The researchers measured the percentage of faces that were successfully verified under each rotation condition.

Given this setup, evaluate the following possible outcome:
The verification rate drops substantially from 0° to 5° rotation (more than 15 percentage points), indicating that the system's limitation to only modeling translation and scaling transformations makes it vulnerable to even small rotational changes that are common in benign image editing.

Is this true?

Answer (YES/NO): NO